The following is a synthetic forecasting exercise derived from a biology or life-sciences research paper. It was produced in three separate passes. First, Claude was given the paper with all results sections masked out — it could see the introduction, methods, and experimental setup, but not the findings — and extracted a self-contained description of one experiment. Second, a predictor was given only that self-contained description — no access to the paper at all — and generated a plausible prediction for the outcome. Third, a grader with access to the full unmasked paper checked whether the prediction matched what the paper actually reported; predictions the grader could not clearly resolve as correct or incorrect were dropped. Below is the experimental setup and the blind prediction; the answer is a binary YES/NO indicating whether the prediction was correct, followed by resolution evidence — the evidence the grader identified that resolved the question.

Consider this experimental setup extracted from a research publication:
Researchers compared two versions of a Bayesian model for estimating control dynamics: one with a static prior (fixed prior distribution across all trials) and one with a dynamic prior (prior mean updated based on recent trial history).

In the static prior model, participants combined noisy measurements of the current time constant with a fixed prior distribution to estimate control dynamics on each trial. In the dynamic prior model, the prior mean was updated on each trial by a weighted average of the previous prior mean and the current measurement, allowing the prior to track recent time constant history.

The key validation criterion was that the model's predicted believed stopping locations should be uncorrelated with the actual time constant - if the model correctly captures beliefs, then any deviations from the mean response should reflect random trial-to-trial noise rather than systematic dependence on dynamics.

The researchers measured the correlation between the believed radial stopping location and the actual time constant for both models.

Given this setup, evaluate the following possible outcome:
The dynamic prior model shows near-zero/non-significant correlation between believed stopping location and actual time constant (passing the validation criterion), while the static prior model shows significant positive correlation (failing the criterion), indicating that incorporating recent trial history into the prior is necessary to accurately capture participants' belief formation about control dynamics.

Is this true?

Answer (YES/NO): NO